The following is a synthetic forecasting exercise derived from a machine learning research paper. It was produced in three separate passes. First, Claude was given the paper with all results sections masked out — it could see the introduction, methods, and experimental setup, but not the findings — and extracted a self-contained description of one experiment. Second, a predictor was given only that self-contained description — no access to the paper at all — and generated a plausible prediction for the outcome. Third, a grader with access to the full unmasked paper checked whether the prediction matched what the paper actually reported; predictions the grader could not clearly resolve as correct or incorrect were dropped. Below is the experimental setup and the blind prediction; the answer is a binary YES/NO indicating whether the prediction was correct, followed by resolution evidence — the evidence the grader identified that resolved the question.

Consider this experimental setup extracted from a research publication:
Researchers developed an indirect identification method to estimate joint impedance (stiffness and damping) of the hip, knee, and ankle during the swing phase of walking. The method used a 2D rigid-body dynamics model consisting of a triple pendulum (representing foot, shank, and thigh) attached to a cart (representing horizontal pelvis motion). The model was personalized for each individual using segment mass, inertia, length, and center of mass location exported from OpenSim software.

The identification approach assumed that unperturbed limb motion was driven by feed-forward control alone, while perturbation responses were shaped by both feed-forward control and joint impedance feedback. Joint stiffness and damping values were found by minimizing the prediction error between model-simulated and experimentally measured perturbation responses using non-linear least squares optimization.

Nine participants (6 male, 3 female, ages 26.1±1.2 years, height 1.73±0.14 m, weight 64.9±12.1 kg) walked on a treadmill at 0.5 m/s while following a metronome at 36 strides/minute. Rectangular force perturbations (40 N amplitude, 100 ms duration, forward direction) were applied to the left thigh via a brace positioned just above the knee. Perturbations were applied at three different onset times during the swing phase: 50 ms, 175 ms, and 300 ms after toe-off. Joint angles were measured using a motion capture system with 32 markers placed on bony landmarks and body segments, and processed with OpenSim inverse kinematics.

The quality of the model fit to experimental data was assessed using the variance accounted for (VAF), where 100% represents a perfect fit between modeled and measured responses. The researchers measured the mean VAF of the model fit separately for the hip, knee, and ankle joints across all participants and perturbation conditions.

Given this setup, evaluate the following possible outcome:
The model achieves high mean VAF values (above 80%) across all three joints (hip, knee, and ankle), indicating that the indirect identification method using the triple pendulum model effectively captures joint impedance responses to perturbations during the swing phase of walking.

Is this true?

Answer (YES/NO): NO